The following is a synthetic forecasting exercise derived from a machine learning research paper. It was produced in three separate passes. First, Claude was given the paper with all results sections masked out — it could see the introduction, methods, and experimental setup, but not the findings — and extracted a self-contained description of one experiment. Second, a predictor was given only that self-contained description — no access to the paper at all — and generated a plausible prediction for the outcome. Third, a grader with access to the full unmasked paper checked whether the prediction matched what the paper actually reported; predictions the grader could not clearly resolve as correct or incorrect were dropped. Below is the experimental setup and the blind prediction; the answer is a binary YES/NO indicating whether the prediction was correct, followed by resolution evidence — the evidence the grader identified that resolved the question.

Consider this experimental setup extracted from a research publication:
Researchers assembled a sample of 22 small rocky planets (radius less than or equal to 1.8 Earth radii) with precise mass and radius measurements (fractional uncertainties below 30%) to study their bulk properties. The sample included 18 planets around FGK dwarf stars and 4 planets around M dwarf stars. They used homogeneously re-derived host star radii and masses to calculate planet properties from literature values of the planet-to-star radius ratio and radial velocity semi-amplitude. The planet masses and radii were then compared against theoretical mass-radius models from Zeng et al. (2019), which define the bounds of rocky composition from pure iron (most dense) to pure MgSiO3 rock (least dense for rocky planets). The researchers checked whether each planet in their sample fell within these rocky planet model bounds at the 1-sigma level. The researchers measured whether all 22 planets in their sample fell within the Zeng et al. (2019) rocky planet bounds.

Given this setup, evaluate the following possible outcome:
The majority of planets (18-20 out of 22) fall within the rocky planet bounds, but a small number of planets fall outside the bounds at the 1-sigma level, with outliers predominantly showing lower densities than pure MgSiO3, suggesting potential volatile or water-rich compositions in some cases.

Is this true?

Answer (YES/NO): NO